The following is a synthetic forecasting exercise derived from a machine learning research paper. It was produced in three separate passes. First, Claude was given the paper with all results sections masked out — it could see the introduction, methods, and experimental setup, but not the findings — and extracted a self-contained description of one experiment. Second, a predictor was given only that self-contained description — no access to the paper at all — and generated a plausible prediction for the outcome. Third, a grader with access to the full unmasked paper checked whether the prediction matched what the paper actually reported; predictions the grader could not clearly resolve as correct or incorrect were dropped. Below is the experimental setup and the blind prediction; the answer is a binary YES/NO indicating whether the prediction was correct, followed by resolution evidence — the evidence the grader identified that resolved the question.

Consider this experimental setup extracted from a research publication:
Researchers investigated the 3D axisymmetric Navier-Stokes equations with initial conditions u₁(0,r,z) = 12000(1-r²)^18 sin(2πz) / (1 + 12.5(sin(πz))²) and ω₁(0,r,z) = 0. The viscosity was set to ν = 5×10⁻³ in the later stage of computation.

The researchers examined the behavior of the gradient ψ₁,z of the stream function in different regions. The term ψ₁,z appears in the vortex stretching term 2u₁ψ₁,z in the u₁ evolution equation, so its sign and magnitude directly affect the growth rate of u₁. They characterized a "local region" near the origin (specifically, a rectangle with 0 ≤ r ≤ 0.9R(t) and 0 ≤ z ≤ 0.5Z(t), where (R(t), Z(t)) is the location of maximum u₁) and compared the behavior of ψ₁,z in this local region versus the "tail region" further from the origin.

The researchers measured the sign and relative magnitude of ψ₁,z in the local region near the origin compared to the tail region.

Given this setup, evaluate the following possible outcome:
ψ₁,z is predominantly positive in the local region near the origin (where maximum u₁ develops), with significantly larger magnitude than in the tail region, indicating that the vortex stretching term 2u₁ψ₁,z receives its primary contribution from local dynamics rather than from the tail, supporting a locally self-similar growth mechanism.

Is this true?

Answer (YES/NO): YES